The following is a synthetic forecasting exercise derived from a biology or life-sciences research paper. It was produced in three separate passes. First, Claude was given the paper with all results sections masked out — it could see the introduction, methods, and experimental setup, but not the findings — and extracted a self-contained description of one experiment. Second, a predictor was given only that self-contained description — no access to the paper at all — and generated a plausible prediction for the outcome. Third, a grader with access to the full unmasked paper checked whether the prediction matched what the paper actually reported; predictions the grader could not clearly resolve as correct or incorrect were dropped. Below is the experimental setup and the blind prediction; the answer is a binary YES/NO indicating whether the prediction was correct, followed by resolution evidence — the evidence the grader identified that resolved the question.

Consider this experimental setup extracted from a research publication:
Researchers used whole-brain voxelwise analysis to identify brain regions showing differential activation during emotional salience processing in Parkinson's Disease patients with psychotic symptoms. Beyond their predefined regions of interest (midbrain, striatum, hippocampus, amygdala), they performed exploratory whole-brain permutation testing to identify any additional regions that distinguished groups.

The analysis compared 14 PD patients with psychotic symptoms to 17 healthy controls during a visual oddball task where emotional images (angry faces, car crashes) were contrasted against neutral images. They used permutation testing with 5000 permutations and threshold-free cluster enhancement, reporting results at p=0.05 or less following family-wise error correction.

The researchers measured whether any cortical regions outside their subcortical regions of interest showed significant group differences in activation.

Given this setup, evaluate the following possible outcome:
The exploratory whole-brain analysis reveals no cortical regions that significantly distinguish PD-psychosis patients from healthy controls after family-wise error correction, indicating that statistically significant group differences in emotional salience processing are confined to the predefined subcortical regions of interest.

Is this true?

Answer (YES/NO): NO